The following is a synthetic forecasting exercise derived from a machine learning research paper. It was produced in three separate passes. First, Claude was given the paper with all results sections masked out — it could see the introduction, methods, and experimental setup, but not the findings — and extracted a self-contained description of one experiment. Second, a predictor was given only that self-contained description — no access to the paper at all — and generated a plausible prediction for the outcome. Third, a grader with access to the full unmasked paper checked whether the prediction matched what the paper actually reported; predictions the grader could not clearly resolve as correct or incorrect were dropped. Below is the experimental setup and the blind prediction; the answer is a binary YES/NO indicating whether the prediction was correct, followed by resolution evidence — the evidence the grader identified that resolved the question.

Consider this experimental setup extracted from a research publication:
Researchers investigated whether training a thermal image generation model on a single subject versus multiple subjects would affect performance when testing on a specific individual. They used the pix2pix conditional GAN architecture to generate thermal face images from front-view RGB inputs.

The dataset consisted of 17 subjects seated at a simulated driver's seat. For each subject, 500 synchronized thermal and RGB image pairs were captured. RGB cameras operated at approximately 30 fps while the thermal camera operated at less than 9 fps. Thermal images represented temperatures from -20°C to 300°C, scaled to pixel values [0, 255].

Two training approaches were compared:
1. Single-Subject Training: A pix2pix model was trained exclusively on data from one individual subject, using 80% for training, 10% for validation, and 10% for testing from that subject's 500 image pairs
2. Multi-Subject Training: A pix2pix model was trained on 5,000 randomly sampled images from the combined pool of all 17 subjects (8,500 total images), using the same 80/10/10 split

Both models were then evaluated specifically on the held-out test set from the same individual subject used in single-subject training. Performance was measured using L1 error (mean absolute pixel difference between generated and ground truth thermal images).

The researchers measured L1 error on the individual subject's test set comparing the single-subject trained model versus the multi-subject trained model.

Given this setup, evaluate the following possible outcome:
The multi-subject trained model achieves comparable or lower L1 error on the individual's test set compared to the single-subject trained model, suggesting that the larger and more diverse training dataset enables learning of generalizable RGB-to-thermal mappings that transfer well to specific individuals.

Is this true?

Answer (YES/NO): NO